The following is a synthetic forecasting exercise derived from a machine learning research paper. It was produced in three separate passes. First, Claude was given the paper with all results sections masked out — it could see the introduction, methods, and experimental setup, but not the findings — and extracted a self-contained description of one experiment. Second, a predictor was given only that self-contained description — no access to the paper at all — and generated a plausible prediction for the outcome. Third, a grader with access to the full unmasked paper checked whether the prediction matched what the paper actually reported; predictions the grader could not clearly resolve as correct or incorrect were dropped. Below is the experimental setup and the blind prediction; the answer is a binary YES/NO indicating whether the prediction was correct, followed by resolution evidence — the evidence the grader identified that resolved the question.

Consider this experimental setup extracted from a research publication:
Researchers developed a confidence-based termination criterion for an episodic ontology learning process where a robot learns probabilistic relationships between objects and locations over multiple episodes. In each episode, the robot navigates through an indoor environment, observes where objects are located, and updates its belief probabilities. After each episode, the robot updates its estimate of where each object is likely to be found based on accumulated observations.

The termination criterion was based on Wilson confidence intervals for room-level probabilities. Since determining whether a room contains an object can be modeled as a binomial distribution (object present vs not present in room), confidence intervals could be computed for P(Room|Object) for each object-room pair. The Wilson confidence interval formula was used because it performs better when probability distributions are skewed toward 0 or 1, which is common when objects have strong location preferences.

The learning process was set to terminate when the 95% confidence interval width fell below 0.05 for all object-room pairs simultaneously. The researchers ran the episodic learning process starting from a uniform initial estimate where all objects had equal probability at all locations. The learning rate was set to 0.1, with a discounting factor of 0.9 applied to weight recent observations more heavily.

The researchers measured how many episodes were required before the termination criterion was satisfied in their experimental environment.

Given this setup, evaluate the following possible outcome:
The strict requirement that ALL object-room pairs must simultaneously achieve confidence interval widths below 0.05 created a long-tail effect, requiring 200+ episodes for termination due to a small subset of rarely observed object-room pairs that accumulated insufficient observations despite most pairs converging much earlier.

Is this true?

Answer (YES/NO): NO